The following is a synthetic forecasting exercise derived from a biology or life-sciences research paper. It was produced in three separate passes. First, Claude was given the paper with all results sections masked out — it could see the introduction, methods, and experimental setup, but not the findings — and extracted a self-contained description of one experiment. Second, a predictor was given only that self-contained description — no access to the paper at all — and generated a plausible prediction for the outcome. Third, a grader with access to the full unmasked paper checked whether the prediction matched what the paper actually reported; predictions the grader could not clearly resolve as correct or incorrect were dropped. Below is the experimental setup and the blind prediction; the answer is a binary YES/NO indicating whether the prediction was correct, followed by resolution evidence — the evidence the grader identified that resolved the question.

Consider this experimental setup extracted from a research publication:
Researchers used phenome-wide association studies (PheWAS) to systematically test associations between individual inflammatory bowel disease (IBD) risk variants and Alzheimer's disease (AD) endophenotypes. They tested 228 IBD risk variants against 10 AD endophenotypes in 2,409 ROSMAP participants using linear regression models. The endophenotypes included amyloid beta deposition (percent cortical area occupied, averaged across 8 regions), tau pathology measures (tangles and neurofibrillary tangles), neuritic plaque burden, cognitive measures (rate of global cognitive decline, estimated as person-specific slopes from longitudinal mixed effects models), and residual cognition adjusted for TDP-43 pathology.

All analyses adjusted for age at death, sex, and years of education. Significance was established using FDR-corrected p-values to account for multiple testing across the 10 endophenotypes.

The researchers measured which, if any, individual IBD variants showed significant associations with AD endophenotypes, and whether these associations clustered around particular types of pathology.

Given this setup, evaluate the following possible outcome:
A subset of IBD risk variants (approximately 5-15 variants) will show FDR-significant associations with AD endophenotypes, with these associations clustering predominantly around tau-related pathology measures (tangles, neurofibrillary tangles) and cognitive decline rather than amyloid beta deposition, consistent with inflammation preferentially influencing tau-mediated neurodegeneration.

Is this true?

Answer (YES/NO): NO